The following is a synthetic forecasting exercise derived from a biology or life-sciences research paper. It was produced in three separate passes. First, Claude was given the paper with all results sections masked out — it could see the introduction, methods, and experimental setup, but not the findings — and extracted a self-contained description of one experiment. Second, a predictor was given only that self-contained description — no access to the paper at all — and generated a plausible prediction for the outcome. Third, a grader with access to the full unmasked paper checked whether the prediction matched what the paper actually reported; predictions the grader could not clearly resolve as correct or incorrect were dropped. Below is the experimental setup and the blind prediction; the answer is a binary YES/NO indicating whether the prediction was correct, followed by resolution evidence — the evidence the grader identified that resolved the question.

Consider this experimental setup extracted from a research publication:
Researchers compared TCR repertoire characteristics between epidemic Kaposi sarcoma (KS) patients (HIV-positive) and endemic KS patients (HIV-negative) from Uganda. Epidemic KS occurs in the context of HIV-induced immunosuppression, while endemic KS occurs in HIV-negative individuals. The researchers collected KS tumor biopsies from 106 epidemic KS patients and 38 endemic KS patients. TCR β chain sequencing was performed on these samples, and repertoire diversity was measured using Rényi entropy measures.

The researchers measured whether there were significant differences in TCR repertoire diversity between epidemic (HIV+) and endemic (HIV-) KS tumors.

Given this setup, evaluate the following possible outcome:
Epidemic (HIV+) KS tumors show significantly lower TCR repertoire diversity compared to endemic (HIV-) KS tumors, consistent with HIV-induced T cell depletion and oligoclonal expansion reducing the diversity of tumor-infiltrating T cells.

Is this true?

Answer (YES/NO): YES